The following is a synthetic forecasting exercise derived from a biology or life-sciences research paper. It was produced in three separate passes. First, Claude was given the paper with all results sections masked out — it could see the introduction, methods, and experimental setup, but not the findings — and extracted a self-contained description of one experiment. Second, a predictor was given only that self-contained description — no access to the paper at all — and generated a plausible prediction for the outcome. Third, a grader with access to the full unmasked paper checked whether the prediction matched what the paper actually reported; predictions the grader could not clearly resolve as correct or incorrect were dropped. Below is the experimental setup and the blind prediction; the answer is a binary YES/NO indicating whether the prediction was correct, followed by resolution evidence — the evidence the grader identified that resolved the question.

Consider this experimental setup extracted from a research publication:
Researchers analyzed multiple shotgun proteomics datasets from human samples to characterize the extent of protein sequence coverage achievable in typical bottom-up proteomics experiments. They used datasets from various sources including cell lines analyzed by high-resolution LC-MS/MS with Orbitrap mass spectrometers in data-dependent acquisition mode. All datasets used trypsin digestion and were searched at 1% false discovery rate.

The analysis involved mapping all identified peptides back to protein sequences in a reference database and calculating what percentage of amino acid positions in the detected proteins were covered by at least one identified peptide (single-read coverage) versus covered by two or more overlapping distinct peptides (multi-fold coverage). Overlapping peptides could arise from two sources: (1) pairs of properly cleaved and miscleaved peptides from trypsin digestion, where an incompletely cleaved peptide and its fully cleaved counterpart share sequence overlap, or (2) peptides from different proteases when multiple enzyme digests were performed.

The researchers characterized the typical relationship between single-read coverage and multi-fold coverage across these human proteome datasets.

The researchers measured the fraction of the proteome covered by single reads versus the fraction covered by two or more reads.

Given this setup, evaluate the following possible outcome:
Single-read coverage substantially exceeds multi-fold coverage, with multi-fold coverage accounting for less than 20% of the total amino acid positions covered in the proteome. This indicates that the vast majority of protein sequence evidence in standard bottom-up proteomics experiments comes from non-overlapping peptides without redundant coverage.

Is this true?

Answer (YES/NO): NO